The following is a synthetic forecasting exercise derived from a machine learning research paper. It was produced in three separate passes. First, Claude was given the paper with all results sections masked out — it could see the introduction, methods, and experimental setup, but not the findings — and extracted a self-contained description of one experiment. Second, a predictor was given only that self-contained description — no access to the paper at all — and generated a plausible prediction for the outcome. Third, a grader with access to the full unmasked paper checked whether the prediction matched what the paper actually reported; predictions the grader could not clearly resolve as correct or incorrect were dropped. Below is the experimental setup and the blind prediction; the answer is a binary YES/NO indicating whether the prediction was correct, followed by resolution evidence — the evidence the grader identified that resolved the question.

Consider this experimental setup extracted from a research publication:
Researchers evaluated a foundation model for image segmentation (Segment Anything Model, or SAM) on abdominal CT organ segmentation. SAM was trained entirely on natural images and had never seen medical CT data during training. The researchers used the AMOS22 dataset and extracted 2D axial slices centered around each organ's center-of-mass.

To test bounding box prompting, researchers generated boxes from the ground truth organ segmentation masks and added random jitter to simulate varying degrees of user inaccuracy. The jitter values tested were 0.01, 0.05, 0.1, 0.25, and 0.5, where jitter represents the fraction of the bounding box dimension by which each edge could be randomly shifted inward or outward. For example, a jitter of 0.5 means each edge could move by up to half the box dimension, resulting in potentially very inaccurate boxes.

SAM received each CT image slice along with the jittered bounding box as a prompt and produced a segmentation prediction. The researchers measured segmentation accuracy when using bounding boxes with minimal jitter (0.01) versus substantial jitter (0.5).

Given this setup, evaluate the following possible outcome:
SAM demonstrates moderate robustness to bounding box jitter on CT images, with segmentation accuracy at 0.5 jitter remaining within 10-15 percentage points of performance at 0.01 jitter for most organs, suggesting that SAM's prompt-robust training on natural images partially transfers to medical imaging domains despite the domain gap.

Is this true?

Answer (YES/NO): NO